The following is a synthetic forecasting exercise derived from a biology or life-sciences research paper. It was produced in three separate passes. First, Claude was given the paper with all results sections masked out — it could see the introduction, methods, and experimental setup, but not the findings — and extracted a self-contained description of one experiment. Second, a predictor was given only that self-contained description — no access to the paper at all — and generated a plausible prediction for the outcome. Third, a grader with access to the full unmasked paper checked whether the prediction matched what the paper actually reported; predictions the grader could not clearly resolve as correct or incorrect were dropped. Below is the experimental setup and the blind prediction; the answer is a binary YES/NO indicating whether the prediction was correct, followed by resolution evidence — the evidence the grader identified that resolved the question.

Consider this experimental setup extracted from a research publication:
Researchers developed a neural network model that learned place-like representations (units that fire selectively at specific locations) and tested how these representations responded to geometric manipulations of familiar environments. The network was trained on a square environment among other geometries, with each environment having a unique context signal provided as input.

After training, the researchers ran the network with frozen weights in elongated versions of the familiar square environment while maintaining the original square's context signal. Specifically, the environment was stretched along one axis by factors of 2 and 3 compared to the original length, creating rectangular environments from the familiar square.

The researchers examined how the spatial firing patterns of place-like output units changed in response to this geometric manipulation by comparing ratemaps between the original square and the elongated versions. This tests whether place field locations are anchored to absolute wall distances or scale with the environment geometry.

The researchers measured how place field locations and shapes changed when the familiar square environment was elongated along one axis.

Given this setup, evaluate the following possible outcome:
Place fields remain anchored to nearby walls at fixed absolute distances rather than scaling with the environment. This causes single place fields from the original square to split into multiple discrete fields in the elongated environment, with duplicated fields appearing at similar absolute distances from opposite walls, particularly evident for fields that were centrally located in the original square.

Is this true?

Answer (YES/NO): NO